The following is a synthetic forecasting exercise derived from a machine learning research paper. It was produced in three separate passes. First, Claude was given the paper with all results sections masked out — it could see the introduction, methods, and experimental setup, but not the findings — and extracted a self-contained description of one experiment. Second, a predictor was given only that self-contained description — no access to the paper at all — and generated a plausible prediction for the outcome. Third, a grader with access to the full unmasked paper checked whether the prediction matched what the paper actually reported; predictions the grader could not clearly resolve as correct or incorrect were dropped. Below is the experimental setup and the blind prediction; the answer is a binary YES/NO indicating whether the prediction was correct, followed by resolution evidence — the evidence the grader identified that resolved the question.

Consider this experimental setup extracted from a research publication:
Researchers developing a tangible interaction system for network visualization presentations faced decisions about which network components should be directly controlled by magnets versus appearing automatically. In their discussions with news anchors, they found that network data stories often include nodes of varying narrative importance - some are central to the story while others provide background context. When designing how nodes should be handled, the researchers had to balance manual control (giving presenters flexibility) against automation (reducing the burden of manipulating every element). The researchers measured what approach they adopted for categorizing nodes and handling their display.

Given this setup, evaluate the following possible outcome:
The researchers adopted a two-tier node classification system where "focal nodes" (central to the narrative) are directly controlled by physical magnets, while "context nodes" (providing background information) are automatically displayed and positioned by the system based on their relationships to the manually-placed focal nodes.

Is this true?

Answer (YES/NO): YES